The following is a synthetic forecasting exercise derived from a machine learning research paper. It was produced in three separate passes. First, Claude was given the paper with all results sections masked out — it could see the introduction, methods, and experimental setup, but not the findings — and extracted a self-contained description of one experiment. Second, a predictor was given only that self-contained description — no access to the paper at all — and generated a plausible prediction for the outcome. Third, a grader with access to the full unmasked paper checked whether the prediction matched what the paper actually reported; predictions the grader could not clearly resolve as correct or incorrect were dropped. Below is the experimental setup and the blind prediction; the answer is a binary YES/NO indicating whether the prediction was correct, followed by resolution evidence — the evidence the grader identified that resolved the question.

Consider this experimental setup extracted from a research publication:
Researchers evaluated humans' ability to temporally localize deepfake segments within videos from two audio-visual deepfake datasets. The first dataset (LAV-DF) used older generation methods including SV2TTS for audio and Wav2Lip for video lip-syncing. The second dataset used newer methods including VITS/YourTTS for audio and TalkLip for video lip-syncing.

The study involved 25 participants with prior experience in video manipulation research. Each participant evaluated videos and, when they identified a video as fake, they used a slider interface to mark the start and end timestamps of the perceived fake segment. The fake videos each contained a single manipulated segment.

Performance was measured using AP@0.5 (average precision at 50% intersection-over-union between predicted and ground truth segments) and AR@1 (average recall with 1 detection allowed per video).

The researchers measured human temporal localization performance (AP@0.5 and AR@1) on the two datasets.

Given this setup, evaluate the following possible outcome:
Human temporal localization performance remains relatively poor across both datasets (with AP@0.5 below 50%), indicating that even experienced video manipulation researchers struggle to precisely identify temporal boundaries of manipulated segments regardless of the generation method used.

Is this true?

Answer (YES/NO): YES